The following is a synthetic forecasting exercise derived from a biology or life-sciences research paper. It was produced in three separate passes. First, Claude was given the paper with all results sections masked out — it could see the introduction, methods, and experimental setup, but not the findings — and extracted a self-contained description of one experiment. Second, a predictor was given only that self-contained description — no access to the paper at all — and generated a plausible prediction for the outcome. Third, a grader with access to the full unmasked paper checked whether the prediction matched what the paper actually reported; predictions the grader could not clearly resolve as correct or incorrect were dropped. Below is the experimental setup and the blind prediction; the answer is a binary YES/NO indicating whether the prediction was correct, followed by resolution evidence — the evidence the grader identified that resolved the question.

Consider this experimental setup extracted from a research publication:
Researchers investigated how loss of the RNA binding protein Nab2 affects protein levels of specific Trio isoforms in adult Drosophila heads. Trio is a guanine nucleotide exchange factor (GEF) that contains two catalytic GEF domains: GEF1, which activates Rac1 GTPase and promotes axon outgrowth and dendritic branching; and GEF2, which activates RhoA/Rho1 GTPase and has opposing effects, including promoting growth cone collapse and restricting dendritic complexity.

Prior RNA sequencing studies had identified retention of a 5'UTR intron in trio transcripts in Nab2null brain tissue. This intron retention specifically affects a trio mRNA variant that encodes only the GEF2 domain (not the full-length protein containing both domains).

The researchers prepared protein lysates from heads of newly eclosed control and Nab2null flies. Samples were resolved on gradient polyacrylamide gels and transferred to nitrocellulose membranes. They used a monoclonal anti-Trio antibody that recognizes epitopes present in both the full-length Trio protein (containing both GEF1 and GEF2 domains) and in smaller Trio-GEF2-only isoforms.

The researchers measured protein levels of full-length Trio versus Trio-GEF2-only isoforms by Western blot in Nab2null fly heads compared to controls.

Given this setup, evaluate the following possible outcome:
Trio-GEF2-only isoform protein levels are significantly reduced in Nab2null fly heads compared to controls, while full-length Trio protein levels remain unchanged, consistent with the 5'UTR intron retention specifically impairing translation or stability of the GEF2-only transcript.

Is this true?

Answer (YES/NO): YES